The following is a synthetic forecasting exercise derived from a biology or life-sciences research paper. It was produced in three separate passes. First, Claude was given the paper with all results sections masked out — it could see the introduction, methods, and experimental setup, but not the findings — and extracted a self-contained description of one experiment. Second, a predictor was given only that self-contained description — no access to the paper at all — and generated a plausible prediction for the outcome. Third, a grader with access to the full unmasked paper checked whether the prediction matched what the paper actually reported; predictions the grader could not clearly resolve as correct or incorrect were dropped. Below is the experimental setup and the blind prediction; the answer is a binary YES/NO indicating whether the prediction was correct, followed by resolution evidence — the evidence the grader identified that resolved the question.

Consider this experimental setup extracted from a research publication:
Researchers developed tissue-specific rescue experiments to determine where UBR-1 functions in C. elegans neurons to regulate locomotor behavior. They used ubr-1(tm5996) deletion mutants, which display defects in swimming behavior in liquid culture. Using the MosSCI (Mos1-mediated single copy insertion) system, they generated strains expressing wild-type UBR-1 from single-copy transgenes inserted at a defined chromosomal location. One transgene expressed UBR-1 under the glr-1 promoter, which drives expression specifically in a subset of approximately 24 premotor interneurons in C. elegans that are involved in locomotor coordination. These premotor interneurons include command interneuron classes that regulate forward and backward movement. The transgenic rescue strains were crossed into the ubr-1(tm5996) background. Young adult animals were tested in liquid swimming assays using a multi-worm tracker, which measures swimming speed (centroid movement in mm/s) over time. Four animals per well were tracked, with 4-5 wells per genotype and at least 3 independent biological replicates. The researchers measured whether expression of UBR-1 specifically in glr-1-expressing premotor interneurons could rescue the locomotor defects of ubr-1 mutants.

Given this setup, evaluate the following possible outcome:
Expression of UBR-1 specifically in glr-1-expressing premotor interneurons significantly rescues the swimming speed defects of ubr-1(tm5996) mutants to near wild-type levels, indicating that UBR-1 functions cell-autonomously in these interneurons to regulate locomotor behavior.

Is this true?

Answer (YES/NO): NO